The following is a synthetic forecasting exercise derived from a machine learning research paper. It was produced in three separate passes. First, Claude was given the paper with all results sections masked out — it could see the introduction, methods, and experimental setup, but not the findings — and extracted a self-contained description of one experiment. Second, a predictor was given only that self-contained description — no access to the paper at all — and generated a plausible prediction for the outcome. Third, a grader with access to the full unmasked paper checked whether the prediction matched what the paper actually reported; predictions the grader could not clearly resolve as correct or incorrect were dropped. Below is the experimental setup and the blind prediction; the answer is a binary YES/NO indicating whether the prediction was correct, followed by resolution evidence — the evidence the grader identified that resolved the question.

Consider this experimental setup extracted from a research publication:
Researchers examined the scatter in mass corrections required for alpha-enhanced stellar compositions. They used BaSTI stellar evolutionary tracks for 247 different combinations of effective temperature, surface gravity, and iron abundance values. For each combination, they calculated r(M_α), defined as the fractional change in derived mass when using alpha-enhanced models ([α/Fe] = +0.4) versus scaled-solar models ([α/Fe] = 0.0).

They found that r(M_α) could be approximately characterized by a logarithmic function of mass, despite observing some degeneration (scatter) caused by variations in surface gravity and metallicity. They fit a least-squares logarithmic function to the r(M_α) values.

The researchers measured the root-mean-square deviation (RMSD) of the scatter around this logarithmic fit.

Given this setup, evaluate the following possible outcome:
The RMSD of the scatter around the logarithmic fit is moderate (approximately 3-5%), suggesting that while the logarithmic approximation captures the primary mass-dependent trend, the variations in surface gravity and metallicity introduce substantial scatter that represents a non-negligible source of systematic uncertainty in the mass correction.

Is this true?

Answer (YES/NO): NO